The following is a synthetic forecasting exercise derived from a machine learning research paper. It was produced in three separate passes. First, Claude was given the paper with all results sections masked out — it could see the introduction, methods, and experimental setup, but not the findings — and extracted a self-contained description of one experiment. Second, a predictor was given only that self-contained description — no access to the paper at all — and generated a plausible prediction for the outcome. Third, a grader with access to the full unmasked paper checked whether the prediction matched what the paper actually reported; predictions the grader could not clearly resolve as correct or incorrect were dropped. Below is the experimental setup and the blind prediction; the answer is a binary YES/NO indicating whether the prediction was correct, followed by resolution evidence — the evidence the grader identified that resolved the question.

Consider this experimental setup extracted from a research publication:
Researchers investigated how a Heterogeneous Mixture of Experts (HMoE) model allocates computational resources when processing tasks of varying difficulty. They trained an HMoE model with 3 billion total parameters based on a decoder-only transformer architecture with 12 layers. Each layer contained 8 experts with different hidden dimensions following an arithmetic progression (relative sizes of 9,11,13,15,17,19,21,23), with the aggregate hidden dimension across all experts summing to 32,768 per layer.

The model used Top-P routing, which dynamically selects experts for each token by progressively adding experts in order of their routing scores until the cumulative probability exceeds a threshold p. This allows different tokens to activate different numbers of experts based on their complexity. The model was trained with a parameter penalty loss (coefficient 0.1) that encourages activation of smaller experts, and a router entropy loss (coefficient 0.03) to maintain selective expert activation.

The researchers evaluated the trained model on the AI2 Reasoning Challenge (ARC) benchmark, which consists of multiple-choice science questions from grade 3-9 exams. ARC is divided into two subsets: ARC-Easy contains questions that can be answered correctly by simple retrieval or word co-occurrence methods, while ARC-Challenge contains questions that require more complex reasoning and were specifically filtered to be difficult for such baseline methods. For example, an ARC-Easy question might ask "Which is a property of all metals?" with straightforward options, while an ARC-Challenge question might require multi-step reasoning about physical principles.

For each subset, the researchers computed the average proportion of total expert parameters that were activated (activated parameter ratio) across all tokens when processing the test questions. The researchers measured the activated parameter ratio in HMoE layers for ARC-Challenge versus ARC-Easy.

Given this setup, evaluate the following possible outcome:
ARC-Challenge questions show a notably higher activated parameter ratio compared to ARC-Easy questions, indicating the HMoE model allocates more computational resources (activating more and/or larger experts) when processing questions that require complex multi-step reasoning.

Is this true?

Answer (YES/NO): NO